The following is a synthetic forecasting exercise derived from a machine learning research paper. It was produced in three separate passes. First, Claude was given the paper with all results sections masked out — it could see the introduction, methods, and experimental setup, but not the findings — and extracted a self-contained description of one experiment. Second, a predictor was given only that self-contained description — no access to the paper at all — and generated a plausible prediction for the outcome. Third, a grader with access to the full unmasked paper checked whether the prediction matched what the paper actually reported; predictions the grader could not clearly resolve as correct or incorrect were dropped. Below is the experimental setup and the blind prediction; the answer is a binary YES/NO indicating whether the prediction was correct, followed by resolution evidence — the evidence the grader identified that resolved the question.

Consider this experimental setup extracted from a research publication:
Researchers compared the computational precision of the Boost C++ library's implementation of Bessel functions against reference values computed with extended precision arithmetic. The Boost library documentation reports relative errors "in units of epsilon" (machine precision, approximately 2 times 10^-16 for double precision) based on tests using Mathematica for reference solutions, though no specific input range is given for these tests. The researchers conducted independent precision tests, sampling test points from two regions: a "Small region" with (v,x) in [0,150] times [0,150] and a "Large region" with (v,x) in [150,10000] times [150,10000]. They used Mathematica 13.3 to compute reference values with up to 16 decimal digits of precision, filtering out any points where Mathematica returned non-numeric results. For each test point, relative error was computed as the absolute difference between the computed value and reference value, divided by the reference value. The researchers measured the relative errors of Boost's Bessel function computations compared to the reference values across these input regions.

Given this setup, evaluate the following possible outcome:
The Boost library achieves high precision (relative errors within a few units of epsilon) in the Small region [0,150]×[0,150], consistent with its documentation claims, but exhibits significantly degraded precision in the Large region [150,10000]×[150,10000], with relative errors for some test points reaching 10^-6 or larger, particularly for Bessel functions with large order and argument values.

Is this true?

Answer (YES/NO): NO